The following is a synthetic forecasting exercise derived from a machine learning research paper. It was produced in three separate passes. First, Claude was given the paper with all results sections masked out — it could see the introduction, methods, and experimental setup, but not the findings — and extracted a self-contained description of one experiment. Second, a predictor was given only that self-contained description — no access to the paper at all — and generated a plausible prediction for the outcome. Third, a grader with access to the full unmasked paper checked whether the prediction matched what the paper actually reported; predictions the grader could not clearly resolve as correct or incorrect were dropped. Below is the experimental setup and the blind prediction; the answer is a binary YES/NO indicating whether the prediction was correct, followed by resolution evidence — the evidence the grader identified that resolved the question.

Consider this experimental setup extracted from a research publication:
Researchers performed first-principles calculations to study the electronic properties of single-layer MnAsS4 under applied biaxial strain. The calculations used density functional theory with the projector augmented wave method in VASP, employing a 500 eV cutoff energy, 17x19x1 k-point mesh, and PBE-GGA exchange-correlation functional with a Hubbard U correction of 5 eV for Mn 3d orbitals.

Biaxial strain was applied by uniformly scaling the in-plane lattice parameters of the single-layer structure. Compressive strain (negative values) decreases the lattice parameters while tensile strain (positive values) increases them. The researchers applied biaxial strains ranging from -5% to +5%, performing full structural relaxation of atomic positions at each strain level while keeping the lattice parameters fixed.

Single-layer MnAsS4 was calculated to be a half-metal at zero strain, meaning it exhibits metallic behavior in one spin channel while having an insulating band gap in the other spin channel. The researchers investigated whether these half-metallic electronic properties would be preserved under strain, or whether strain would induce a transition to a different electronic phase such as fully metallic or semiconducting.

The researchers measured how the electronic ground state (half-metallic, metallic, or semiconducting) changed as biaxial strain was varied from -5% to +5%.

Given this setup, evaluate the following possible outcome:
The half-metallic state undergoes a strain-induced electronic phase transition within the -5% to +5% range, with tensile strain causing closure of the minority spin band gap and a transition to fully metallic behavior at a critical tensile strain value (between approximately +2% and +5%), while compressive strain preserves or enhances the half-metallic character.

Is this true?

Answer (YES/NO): NO